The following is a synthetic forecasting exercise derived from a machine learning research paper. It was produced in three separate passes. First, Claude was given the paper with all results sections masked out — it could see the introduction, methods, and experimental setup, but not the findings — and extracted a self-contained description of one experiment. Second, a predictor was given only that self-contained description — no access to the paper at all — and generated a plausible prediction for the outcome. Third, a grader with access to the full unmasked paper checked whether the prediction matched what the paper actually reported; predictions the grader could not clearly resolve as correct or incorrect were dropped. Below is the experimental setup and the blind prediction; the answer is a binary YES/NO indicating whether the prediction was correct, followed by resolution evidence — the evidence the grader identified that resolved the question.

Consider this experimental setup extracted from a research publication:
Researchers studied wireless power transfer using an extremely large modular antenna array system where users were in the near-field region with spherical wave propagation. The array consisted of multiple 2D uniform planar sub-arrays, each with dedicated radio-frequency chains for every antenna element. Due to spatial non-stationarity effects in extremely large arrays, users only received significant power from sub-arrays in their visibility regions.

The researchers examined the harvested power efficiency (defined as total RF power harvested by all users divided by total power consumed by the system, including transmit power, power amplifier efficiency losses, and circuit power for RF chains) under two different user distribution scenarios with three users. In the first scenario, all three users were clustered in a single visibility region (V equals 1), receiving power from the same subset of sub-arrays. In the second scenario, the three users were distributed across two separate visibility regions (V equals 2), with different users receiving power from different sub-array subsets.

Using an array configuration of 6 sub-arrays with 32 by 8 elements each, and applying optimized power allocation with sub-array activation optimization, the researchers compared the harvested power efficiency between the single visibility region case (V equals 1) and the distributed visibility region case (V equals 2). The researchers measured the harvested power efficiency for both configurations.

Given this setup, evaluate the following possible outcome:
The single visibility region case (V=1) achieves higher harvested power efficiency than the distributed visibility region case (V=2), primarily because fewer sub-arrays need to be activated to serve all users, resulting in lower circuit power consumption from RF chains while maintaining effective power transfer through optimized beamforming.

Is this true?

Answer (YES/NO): NO